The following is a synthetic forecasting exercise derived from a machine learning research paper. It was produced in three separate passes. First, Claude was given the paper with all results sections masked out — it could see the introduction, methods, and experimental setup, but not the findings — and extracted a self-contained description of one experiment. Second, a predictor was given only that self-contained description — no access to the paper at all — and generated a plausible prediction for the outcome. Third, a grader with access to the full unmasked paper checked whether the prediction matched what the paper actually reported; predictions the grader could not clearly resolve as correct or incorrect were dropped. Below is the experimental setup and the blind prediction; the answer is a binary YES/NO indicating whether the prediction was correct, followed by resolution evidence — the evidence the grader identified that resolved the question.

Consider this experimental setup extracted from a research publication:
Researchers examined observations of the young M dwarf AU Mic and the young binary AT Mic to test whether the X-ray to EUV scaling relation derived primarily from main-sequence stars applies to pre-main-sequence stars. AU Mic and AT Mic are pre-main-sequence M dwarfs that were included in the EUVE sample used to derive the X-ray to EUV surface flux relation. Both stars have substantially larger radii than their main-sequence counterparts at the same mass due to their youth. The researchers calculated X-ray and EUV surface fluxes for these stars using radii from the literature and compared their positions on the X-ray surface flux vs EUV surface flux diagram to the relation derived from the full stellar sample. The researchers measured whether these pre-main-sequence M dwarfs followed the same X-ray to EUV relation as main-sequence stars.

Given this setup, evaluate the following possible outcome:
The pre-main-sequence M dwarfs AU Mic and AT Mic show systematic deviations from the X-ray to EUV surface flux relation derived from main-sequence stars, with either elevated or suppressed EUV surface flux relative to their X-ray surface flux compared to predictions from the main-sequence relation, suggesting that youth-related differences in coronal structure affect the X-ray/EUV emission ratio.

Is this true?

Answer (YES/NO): NO